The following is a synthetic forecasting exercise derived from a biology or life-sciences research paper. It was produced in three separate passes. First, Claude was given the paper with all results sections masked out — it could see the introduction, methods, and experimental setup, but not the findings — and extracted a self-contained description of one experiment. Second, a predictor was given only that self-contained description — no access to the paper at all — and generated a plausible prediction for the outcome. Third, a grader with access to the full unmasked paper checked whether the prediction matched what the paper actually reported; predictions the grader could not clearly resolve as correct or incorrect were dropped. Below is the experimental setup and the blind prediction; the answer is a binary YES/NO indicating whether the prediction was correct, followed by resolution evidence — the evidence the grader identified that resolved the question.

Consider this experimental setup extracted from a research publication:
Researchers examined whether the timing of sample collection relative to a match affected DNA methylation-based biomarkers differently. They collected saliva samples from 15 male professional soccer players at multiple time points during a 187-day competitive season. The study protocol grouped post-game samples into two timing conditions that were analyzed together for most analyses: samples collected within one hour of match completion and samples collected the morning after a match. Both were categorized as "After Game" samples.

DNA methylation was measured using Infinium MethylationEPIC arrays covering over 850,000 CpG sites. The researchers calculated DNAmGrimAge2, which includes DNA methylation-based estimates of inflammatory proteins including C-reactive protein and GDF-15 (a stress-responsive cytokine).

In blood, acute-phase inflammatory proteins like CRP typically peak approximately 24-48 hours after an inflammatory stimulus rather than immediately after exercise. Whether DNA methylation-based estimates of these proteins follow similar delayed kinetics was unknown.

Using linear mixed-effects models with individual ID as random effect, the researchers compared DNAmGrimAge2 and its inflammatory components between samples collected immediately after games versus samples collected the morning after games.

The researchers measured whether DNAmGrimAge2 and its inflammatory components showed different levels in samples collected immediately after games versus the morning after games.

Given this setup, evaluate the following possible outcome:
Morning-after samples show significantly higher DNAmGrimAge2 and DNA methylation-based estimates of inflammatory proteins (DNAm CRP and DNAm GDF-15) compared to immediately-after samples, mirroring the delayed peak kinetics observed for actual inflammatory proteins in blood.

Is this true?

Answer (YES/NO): NO